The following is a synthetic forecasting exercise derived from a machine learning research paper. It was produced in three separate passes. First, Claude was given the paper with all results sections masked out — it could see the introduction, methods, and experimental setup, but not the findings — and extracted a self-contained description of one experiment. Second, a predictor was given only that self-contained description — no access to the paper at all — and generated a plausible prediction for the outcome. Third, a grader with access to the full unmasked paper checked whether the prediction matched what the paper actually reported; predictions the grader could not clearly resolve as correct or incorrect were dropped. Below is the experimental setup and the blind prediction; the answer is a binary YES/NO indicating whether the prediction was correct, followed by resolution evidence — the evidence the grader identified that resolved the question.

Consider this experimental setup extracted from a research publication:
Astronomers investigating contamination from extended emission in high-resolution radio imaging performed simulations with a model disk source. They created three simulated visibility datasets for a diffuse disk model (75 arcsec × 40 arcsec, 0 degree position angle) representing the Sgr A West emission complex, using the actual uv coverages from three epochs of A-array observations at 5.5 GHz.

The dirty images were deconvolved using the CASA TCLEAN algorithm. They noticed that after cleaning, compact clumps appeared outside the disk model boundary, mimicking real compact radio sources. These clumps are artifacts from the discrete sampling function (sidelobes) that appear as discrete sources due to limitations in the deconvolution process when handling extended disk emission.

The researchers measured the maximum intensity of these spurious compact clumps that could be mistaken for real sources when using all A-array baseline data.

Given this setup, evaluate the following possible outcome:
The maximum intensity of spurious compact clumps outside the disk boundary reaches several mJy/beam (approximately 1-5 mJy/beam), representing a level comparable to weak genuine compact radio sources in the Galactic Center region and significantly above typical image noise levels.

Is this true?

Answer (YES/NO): NO